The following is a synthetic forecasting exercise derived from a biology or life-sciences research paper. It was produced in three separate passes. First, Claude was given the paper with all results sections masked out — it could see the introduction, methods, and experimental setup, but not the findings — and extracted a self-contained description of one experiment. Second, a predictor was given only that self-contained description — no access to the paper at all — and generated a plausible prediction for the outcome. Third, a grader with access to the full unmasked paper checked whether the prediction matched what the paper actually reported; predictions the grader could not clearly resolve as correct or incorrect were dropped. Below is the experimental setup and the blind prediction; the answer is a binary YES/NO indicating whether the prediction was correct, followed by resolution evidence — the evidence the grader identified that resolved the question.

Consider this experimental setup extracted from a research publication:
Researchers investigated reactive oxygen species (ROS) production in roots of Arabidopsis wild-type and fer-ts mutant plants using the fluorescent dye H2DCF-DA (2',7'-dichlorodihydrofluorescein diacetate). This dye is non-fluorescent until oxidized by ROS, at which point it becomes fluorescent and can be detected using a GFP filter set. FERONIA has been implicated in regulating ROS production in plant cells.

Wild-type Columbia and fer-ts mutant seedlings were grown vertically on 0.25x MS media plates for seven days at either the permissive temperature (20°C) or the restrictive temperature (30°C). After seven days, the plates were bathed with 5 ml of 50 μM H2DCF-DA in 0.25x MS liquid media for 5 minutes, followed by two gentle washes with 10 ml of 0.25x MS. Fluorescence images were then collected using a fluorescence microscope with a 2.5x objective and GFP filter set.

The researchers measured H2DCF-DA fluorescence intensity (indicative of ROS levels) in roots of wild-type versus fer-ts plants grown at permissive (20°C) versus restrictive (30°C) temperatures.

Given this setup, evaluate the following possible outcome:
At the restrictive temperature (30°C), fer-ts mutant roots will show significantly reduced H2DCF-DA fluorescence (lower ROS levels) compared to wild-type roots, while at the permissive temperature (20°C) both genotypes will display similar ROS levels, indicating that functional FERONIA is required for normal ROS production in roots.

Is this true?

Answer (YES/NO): YES